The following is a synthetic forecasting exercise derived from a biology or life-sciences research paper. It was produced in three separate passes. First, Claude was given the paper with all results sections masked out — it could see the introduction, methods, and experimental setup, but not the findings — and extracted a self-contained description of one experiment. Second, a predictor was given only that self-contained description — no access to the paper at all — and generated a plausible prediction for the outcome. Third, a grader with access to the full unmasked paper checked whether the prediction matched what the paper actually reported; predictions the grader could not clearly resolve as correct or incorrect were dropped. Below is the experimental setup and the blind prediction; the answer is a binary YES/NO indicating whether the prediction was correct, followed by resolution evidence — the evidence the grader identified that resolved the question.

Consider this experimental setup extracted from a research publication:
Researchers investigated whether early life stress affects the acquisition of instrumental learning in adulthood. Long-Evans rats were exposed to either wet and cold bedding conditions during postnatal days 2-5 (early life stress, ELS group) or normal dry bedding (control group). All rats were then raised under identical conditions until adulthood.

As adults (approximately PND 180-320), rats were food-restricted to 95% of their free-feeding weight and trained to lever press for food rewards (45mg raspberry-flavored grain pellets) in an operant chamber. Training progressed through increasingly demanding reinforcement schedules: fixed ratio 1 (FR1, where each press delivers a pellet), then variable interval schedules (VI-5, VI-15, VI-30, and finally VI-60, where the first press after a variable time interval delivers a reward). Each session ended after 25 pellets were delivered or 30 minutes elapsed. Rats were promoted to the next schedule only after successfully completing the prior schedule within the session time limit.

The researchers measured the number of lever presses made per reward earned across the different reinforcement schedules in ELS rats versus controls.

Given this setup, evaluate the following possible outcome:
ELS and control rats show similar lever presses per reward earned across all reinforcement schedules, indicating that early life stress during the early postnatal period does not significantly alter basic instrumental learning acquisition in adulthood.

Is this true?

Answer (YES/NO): YES